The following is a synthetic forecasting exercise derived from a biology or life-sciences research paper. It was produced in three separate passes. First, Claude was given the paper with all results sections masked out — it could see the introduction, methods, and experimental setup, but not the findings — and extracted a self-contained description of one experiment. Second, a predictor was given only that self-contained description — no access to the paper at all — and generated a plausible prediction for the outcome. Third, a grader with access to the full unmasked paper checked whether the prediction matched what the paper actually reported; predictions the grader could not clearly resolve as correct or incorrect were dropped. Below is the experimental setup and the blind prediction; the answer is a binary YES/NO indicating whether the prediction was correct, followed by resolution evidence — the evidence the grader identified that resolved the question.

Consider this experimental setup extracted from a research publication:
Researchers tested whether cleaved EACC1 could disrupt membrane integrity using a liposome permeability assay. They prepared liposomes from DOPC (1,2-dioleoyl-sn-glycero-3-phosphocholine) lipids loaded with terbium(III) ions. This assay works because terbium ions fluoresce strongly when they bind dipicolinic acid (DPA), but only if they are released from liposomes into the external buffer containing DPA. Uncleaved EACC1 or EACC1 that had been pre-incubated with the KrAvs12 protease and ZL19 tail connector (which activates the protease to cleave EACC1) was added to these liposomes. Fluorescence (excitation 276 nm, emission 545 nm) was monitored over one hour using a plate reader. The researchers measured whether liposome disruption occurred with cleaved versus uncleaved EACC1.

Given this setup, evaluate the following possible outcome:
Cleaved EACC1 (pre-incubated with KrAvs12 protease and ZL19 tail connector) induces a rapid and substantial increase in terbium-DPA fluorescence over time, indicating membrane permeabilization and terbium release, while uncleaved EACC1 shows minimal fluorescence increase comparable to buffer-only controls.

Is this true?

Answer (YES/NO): YES